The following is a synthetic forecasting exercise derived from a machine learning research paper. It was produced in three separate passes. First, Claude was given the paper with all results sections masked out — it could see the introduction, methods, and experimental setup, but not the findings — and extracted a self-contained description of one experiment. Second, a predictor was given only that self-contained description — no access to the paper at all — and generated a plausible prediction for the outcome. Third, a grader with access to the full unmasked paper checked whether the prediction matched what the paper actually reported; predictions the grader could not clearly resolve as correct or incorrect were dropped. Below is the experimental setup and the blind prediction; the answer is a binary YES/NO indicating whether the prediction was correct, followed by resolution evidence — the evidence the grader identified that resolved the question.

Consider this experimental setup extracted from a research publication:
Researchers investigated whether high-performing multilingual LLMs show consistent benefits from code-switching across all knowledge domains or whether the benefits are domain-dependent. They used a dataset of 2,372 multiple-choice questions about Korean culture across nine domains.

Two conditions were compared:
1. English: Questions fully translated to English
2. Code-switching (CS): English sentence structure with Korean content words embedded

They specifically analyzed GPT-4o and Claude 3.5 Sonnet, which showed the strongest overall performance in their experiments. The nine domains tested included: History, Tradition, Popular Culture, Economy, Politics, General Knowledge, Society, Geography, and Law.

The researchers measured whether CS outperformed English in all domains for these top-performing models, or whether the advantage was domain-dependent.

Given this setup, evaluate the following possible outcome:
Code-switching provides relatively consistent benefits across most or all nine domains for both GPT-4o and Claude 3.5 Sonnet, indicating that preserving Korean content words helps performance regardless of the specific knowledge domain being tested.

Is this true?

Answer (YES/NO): NO